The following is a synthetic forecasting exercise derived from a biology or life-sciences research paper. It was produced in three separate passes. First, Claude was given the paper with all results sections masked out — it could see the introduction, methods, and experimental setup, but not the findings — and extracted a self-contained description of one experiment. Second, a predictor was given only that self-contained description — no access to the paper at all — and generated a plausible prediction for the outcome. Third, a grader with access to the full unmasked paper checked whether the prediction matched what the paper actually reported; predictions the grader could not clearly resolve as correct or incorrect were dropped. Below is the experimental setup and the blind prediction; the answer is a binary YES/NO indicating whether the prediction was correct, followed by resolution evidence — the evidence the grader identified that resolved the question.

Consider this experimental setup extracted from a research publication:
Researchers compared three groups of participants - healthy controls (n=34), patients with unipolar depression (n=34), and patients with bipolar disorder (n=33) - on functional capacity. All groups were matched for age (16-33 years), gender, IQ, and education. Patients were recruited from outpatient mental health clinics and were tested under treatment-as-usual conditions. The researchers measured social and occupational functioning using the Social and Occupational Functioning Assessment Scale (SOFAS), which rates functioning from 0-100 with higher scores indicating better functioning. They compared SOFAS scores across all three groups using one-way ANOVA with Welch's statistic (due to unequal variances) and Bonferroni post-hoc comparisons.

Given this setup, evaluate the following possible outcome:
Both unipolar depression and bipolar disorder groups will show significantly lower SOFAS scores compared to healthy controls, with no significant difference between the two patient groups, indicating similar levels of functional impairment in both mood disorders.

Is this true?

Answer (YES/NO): YES